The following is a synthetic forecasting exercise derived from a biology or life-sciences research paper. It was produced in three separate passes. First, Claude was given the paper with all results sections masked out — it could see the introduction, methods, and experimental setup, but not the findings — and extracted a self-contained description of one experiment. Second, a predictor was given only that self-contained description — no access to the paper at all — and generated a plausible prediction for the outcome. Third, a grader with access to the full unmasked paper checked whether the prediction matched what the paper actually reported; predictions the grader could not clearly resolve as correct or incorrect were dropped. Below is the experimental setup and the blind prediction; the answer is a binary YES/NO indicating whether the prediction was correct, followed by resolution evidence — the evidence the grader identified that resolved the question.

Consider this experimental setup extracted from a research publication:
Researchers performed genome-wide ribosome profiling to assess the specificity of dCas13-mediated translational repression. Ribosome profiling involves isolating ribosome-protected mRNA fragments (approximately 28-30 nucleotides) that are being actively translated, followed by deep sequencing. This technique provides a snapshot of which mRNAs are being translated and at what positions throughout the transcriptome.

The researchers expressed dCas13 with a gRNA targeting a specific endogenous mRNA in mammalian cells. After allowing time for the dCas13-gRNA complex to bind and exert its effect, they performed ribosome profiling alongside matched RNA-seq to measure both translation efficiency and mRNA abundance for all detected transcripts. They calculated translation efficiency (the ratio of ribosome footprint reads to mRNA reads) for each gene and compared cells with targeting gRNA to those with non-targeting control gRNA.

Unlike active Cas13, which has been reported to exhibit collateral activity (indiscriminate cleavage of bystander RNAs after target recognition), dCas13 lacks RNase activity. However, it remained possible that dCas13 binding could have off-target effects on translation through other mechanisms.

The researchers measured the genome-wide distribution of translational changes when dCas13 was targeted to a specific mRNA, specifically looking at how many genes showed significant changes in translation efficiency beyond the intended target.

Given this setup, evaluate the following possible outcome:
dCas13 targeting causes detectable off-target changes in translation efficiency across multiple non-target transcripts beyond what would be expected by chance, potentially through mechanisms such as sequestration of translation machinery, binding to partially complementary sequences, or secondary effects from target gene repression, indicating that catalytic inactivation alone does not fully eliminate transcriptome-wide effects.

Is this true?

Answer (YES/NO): NO